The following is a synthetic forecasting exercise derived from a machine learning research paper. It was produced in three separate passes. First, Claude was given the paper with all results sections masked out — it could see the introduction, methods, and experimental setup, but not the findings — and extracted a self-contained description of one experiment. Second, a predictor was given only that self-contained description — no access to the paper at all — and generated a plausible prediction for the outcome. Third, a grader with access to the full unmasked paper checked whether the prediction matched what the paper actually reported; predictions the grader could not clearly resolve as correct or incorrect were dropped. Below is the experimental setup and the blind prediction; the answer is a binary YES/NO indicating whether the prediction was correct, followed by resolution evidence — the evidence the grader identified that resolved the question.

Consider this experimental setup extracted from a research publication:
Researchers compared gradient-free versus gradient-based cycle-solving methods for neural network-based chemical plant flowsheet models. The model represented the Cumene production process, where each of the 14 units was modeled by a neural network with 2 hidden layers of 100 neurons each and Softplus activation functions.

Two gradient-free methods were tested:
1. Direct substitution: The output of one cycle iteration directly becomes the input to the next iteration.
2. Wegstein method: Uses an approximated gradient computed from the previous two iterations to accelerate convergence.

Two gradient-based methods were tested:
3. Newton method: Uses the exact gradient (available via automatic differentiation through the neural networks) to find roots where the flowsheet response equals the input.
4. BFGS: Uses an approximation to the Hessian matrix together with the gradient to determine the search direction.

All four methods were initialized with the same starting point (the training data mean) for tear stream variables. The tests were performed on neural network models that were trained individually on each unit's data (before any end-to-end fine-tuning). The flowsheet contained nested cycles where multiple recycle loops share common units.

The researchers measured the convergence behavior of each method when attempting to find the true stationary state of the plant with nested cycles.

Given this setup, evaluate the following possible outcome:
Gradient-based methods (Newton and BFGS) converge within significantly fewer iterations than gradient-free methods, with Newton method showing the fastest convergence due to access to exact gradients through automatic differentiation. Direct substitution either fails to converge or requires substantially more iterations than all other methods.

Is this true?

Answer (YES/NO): NO